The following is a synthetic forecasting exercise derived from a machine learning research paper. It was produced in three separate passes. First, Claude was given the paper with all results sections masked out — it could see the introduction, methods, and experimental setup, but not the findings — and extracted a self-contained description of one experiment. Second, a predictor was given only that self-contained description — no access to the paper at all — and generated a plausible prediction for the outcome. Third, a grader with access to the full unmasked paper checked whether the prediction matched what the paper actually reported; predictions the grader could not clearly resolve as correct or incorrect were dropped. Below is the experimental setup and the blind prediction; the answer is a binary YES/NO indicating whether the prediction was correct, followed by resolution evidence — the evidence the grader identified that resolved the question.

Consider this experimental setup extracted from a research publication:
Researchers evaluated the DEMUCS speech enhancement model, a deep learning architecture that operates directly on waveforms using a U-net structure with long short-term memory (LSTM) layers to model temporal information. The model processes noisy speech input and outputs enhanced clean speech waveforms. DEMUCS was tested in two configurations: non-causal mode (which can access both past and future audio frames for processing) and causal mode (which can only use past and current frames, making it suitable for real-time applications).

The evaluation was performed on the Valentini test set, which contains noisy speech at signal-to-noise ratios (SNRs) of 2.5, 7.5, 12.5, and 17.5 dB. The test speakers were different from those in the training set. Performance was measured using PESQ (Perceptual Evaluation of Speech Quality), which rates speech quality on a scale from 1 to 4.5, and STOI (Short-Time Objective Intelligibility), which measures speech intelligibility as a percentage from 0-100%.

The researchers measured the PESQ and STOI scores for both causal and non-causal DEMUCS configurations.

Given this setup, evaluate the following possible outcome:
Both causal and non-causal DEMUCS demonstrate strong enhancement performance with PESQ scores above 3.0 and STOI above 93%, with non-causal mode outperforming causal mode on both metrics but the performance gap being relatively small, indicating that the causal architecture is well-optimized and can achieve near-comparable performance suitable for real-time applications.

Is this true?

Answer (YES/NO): NO